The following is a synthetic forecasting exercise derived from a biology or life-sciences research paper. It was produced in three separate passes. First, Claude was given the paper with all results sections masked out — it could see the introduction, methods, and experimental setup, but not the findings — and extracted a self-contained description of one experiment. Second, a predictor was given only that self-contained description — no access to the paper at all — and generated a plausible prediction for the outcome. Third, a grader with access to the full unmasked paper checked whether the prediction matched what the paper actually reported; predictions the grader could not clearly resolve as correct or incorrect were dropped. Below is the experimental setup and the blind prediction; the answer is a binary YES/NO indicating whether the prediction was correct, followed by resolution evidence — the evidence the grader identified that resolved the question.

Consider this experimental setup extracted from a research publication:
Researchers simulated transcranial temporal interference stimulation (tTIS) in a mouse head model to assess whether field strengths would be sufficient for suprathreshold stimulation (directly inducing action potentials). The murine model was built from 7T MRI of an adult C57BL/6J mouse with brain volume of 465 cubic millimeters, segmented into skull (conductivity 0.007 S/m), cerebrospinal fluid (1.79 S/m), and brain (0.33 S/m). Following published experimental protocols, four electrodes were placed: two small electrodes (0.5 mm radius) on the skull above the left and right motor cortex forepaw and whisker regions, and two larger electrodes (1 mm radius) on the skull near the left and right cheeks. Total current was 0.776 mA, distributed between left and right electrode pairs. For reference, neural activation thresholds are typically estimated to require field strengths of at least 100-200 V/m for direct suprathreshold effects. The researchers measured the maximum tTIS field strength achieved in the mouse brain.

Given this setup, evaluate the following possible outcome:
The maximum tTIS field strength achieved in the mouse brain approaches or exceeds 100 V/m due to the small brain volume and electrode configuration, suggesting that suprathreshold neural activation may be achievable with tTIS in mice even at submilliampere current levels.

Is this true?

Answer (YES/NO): YES